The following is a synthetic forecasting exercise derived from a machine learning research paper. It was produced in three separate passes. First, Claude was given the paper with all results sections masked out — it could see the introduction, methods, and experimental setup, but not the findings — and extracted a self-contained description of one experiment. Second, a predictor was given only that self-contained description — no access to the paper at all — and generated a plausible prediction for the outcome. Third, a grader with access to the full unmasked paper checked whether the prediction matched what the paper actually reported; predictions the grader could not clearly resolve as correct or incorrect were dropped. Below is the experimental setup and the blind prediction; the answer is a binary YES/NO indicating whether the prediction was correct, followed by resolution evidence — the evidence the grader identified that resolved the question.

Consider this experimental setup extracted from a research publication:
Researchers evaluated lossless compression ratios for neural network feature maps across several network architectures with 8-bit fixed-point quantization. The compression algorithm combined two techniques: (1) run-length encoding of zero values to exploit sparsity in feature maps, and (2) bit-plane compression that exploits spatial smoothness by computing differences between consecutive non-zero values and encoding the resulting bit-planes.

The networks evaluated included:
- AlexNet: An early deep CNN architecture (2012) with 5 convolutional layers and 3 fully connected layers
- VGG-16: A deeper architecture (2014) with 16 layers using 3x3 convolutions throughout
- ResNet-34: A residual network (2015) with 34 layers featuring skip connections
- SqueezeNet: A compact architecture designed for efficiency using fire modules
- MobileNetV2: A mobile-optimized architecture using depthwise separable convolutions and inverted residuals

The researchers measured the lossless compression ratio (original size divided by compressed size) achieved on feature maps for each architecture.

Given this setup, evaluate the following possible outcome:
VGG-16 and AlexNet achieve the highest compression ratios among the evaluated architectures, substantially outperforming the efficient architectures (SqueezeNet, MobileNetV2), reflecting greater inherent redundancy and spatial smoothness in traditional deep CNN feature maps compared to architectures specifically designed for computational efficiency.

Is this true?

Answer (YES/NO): YES